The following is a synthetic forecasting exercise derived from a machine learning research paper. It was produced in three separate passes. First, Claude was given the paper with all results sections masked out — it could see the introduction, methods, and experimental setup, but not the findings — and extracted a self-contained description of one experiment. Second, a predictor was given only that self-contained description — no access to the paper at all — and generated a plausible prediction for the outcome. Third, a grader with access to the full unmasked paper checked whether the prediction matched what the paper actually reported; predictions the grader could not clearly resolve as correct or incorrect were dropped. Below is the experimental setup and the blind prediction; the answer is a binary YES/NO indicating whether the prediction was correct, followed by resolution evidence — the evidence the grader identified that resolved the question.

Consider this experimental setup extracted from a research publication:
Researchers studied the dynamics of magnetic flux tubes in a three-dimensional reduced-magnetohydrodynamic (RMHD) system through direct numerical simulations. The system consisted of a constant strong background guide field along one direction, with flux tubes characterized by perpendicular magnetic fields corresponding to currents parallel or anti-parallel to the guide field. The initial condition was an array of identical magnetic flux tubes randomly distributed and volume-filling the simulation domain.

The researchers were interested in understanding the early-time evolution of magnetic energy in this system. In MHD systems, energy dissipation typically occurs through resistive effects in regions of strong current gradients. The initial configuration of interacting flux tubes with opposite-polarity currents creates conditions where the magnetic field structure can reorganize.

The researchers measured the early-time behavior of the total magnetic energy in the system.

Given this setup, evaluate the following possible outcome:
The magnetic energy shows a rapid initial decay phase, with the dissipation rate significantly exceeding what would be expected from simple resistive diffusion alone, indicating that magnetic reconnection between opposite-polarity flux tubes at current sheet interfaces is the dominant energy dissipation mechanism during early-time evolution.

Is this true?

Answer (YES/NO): YES